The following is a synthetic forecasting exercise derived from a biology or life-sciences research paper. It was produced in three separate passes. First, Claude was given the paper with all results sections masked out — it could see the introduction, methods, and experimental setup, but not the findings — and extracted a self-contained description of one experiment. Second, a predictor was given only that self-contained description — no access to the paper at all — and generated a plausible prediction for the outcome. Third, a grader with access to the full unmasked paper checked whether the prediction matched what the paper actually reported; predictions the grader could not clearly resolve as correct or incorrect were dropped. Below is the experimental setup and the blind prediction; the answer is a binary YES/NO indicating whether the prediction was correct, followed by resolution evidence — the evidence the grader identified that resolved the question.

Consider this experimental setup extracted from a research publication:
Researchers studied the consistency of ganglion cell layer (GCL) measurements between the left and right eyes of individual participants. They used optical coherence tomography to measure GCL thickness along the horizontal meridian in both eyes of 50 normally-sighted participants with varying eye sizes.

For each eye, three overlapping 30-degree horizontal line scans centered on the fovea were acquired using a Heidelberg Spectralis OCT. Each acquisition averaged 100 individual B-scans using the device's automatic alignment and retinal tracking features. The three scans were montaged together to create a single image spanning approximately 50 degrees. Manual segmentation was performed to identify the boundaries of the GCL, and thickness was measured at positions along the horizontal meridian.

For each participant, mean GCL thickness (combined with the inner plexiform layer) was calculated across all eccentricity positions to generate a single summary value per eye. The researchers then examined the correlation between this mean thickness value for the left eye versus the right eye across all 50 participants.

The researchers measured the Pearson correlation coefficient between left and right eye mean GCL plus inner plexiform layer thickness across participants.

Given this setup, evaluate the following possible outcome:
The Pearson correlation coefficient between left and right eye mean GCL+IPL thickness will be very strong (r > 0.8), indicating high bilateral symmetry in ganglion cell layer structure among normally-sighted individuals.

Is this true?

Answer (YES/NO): YES